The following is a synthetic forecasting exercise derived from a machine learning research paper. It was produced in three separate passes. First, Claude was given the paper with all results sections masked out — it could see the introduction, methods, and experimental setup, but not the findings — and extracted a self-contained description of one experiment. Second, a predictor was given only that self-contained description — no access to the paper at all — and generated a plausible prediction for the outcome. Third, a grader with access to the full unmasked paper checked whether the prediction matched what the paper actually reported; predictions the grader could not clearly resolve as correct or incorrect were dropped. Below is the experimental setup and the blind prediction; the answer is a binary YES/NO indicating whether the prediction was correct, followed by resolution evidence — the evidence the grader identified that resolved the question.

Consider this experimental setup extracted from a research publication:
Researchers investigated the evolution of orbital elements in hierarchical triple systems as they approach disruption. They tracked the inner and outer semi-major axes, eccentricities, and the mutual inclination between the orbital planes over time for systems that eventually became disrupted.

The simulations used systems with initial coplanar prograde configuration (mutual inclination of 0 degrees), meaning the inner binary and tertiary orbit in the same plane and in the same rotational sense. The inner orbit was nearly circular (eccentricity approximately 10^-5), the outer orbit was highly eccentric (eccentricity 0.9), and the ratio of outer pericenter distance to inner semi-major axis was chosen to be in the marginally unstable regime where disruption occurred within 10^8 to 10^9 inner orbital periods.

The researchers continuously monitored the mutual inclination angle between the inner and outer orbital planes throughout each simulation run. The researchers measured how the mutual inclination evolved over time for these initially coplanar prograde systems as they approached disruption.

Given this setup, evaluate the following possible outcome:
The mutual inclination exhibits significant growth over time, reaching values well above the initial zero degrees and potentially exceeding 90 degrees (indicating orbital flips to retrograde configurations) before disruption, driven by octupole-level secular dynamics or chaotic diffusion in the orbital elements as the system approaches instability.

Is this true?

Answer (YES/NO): NO